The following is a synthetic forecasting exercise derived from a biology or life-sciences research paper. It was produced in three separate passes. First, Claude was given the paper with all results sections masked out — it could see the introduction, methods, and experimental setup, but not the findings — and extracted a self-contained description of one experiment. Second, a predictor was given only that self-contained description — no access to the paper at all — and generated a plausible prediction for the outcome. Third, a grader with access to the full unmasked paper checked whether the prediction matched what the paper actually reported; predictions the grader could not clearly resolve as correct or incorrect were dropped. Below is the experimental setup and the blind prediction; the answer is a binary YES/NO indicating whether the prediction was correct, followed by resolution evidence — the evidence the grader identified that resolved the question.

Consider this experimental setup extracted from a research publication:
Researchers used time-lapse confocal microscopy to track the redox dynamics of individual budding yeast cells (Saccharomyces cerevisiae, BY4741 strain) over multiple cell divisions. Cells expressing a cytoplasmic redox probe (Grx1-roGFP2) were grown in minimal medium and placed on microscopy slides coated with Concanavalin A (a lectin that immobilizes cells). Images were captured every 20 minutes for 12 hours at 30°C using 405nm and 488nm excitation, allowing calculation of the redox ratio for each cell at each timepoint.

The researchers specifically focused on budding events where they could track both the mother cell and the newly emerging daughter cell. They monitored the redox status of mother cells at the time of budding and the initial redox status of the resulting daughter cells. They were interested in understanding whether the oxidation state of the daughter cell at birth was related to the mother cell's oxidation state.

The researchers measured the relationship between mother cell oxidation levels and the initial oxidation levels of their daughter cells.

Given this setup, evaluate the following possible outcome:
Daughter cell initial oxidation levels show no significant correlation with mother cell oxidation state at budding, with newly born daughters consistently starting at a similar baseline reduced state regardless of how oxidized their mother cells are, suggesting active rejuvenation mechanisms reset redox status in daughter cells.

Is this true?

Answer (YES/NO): NO